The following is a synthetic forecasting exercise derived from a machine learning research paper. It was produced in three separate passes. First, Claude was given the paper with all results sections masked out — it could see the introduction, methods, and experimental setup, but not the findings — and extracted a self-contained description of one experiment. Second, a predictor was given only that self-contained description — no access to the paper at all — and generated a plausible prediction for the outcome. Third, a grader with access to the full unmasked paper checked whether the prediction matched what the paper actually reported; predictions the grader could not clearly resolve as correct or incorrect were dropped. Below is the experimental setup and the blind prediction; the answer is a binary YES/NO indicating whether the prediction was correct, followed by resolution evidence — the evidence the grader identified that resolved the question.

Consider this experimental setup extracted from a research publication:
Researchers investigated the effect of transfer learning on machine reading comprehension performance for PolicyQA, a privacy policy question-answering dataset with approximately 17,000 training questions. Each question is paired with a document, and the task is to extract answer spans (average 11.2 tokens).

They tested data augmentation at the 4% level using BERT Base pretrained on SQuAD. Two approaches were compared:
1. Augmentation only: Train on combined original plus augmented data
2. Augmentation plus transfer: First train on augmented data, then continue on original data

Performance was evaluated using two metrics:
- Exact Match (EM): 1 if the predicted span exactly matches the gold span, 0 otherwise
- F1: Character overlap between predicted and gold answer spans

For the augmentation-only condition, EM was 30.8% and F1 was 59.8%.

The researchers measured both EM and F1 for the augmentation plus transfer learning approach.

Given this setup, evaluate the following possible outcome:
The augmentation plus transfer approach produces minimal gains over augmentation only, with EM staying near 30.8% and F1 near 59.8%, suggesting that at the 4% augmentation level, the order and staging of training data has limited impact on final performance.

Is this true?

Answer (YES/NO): NO